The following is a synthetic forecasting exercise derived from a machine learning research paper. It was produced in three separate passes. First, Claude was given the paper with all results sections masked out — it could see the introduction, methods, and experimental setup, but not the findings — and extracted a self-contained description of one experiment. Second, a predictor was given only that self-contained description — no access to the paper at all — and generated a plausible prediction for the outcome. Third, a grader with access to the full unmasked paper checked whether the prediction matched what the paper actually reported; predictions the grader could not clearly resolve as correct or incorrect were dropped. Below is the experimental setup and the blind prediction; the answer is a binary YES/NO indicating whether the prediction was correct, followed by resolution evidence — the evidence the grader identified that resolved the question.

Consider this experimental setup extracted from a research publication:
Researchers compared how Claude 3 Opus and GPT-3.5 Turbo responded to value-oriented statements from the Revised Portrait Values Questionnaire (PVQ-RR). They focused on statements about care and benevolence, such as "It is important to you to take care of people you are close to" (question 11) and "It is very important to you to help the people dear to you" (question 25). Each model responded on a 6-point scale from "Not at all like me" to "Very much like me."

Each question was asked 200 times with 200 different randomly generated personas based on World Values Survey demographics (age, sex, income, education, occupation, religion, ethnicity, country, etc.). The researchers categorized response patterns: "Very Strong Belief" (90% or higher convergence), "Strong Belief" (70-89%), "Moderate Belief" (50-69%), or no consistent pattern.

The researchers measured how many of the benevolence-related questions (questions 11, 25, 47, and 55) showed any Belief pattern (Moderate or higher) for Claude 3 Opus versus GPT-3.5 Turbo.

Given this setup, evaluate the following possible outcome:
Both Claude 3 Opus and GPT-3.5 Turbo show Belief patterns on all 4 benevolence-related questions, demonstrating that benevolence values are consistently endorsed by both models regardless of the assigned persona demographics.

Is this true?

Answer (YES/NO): NO